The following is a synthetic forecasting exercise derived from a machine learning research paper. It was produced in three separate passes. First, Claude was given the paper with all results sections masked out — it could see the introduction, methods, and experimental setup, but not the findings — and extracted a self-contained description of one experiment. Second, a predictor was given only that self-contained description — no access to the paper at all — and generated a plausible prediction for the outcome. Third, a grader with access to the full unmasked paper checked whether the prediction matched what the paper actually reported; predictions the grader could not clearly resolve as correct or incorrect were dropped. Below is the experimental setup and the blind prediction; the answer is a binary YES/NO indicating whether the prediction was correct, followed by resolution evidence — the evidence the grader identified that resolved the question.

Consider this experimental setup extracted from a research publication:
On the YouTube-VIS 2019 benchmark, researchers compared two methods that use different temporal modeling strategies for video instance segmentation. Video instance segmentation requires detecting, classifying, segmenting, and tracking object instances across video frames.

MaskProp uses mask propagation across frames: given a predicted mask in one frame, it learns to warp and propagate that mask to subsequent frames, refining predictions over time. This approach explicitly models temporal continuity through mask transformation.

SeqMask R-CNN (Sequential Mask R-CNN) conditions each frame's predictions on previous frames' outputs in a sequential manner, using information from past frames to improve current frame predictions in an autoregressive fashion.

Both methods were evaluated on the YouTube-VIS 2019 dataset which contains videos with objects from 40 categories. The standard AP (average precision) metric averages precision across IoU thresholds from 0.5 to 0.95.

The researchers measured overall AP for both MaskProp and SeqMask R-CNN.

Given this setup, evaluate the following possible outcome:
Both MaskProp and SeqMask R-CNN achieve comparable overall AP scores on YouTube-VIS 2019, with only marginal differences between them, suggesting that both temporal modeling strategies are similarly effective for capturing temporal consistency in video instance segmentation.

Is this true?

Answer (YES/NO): YES